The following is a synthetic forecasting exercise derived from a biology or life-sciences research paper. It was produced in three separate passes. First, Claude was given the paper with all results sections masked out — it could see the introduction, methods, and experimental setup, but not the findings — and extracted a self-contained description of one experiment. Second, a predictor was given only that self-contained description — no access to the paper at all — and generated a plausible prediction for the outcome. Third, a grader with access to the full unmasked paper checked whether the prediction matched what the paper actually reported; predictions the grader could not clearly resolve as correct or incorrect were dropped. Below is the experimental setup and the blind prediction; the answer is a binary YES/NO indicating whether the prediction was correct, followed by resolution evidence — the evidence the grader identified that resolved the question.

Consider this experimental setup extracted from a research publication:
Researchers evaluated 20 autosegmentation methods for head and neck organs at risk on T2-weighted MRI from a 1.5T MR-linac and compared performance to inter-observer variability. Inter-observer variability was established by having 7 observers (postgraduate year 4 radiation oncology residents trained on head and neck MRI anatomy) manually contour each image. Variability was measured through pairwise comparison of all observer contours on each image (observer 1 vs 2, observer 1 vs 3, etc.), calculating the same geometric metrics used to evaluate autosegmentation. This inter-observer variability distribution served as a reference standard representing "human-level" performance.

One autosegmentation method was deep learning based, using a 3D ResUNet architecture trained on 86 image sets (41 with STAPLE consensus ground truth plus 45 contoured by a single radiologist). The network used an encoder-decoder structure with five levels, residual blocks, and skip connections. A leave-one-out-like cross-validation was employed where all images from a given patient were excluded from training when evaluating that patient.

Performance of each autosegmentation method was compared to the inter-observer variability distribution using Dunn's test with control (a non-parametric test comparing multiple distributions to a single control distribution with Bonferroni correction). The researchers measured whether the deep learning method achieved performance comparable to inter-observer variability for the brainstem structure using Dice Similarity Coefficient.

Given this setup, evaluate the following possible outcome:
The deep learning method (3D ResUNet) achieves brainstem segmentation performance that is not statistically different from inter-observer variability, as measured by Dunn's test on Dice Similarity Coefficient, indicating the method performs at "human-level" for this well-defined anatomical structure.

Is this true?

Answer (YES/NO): NO